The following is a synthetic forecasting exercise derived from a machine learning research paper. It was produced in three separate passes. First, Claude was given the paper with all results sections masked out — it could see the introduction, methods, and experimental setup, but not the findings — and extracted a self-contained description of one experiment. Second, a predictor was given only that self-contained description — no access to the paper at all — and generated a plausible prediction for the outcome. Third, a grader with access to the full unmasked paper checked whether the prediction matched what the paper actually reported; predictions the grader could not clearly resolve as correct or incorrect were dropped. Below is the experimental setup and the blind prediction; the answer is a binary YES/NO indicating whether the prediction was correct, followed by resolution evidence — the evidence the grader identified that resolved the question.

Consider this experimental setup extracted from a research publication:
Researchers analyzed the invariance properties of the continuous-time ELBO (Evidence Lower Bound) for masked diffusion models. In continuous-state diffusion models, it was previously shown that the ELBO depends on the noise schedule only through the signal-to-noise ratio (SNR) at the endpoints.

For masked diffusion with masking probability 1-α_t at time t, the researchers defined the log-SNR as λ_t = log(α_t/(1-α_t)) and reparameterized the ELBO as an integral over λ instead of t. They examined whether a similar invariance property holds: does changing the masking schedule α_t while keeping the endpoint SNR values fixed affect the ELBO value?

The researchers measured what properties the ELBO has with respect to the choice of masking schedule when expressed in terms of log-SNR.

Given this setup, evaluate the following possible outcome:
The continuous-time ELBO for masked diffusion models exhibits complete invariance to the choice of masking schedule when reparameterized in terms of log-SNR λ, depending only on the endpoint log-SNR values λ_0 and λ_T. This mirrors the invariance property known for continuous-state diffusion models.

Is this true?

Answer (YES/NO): YES